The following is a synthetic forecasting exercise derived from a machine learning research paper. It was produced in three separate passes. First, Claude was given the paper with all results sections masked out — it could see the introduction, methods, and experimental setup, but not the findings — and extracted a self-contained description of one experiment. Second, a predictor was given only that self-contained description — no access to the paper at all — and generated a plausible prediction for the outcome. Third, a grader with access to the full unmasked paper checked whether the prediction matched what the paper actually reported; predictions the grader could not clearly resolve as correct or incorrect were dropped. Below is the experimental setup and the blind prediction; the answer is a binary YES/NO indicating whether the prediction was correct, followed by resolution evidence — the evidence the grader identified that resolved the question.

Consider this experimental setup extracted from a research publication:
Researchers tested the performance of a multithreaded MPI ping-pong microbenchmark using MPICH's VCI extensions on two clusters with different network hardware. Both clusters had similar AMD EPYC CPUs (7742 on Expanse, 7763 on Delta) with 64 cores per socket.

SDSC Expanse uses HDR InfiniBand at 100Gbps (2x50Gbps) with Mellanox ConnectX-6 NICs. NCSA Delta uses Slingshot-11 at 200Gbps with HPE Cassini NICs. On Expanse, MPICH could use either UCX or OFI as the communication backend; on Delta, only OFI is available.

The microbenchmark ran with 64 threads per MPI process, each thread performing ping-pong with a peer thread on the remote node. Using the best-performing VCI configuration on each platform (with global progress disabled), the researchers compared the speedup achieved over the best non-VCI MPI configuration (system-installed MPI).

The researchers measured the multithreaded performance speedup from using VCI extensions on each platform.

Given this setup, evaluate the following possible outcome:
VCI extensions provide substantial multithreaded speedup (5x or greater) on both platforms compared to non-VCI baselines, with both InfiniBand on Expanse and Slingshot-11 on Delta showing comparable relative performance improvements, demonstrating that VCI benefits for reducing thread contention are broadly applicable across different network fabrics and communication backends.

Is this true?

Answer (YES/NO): NO